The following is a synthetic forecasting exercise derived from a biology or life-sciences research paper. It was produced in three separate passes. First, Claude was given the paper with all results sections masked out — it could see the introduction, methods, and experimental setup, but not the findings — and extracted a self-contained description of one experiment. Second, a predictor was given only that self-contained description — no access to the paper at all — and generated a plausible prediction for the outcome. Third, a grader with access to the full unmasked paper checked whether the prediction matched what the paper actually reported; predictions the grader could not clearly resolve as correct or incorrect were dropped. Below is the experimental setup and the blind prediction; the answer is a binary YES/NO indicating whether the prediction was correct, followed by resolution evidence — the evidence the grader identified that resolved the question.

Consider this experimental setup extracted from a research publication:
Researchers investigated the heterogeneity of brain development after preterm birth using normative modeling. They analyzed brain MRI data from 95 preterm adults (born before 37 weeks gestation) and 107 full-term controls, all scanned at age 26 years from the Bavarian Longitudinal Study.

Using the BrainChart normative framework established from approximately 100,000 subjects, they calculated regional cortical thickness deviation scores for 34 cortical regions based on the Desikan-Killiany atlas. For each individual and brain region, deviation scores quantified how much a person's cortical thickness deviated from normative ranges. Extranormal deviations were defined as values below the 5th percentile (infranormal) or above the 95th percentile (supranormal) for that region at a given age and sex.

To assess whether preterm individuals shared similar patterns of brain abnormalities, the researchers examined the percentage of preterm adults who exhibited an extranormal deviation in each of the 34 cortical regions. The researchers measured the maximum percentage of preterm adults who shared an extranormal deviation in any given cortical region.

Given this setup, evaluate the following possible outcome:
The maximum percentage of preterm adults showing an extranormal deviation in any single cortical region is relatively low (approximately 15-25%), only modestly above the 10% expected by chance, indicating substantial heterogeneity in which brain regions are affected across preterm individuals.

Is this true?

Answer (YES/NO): NO